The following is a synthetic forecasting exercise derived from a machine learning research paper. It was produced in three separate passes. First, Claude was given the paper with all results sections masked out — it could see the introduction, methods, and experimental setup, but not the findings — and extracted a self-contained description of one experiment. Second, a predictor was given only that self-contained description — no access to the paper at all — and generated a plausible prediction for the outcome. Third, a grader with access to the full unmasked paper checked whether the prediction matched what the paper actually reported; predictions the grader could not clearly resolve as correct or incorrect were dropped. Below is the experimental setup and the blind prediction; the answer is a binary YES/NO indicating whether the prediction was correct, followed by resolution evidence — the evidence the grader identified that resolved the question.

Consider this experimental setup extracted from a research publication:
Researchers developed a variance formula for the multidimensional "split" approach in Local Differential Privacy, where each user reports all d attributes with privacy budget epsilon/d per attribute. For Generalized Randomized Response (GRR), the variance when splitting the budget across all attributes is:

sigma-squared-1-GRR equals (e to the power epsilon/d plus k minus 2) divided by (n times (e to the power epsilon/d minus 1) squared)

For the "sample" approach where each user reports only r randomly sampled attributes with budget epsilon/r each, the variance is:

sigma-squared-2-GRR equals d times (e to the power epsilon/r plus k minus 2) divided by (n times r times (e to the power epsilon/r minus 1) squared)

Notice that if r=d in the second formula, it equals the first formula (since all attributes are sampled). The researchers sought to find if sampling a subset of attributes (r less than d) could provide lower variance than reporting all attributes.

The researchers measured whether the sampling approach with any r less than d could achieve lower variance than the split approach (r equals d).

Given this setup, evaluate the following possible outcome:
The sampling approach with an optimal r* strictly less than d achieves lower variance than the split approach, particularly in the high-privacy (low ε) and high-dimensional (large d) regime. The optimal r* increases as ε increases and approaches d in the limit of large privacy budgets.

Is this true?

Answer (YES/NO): NO